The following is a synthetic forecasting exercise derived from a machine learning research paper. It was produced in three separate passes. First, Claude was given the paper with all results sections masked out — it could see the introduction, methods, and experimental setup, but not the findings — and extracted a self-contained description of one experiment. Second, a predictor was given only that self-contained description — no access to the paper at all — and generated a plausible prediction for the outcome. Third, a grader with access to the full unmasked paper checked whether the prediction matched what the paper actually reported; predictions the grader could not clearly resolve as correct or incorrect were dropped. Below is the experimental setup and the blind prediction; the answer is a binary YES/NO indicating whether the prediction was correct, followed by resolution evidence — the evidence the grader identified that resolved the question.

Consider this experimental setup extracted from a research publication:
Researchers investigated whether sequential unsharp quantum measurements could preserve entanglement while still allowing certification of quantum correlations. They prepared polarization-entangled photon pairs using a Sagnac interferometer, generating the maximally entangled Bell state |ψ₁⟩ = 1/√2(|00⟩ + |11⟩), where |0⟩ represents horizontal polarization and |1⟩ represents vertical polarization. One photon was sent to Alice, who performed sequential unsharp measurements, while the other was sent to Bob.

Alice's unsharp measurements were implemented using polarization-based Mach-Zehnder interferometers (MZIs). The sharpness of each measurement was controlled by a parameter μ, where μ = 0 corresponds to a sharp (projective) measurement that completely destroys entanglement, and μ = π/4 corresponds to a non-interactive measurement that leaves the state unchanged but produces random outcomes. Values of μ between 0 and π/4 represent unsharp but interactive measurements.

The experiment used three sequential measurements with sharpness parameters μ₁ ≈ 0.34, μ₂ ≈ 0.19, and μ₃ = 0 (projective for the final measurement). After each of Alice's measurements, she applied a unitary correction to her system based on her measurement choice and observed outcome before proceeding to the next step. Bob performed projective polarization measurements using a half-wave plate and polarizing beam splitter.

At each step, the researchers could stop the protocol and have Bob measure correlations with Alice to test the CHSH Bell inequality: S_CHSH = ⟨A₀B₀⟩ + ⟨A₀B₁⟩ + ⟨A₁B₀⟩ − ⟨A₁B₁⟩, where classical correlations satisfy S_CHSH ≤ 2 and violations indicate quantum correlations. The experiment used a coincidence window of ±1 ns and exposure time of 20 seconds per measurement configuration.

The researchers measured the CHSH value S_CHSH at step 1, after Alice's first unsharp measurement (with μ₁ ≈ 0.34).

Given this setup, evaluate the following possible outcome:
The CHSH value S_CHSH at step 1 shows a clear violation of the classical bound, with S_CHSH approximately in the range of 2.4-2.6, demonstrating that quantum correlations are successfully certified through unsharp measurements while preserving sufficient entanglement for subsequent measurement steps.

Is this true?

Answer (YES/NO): NO